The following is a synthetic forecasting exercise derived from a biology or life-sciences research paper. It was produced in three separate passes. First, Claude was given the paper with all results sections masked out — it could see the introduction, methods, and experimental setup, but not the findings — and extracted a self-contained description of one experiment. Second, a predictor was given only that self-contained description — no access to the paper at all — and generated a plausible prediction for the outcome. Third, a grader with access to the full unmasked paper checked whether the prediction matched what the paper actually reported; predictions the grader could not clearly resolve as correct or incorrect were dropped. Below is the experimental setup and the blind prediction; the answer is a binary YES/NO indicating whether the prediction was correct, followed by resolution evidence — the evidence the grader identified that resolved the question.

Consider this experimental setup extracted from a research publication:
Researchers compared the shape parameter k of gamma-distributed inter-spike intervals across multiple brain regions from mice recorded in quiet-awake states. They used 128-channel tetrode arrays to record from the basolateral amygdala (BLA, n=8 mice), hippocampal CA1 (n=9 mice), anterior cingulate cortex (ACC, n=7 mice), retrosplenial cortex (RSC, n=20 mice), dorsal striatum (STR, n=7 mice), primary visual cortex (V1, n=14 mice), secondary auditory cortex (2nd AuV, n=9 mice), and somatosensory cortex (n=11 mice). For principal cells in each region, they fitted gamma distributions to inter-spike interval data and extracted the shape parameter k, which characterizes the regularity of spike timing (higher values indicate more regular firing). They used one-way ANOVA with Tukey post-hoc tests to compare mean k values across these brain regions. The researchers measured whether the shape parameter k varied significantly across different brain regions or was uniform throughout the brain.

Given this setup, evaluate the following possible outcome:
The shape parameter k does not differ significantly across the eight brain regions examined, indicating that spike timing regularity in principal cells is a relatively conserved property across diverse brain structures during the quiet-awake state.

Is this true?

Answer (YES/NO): NO